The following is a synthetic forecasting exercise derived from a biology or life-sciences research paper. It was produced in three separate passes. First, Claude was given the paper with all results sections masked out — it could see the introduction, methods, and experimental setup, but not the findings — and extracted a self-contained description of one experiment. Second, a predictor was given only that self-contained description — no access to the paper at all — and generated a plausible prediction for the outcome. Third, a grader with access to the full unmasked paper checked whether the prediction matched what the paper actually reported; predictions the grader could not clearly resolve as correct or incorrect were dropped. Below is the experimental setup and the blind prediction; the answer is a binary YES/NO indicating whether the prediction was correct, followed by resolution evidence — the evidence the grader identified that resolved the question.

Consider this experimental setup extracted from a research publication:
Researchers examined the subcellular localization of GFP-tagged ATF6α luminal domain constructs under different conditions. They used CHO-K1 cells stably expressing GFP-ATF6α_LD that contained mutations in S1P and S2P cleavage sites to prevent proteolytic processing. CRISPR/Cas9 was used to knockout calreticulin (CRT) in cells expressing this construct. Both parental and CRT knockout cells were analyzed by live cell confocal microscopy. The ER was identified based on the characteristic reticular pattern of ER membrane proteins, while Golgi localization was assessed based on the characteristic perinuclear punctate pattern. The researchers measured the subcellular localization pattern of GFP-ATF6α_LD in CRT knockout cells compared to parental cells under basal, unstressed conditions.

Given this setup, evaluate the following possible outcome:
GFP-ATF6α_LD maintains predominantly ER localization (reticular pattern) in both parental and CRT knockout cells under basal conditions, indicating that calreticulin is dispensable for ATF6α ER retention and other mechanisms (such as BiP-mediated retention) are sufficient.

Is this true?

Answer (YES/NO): NO